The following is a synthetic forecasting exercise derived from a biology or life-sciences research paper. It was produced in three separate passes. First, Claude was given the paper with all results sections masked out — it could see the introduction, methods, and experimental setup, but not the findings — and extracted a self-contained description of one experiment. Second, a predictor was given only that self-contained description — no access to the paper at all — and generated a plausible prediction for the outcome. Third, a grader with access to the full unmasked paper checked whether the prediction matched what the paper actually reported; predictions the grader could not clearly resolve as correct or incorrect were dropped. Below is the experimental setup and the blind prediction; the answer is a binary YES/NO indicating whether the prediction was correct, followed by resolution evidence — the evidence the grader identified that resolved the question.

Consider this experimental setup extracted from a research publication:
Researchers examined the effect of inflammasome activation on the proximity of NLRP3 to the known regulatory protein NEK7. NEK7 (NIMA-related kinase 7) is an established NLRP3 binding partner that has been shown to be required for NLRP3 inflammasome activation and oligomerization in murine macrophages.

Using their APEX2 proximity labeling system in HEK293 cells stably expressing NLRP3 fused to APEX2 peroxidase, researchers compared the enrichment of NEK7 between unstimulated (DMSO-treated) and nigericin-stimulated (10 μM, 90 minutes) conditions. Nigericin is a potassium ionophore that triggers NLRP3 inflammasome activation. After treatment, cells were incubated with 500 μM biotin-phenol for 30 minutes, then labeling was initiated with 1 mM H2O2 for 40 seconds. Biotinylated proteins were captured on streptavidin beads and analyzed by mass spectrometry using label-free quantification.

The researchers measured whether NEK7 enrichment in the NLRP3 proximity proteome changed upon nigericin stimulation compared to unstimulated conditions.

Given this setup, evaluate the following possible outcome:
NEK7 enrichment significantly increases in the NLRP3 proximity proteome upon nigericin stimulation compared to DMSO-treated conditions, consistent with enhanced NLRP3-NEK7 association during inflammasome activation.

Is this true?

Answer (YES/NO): YES